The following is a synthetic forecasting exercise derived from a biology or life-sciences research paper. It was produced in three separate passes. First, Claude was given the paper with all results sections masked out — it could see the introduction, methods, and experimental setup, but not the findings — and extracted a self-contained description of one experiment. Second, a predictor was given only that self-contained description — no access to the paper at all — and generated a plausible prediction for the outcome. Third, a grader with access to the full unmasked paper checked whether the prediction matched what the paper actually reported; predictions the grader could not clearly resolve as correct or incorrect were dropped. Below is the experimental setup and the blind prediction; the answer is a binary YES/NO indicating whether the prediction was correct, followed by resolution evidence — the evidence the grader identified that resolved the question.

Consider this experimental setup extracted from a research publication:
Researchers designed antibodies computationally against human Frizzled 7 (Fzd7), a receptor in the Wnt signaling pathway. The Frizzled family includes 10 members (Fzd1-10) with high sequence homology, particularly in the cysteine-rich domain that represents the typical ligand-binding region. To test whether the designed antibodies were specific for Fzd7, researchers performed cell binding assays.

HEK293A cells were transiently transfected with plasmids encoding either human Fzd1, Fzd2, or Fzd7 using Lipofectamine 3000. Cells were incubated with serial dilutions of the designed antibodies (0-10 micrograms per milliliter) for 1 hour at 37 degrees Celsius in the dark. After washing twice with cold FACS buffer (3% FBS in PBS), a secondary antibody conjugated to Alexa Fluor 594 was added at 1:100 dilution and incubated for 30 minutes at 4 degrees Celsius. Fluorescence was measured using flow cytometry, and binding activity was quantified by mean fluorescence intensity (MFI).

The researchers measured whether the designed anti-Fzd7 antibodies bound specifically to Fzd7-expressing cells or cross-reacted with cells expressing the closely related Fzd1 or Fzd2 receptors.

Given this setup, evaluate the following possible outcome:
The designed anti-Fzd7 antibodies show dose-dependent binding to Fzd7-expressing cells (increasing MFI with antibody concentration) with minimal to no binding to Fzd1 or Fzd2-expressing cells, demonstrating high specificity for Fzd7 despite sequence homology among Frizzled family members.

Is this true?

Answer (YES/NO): YES